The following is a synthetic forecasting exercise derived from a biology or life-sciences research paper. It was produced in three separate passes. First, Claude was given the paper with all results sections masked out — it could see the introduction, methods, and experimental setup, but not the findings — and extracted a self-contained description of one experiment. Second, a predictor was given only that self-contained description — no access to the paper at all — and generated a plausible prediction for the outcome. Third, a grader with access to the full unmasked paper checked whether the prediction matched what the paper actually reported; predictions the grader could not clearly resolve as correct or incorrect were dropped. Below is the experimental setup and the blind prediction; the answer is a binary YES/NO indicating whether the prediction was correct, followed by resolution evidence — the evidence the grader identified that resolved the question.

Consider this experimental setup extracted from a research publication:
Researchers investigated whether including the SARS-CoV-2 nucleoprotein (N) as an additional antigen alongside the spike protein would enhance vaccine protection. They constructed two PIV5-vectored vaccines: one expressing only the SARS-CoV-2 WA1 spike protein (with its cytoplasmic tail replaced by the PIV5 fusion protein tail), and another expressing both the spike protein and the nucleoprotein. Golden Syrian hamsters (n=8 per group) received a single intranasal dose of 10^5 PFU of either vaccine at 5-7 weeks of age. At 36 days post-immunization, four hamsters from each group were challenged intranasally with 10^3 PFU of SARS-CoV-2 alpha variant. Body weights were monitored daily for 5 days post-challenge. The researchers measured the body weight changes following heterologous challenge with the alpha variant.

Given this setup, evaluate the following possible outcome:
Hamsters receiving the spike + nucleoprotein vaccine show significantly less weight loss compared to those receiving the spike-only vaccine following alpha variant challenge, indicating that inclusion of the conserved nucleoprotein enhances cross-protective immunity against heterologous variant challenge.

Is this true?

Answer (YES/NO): NO